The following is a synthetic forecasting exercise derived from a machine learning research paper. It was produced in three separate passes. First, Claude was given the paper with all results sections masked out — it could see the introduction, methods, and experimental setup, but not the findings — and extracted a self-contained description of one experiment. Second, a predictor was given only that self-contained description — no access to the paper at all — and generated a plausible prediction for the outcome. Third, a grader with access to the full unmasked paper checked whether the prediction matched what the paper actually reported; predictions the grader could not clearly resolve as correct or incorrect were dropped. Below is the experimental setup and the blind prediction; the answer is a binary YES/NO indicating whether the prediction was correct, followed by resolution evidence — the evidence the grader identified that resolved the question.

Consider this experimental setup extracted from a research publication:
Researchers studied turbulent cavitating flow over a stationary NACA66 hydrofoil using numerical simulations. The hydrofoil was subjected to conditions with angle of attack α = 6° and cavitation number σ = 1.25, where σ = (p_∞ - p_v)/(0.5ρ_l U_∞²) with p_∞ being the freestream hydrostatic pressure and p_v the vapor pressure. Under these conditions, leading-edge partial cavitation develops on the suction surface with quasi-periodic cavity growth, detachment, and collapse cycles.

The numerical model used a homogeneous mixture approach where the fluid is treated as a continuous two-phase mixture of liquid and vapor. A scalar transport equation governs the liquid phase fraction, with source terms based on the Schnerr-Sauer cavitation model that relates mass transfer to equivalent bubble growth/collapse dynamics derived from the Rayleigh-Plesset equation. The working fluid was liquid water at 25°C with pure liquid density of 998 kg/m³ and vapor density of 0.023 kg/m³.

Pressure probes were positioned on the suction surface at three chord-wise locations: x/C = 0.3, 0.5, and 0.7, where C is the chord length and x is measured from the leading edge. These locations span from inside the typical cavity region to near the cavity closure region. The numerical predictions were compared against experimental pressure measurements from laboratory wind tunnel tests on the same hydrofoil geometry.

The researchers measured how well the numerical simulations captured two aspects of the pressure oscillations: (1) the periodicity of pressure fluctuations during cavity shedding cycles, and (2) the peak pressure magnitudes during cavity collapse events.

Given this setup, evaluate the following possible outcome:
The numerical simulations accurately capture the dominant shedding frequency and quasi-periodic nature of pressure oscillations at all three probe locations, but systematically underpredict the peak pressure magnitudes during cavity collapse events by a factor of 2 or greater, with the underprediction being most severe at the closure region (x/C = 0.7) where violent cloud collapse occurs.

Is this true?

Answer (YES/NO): NO